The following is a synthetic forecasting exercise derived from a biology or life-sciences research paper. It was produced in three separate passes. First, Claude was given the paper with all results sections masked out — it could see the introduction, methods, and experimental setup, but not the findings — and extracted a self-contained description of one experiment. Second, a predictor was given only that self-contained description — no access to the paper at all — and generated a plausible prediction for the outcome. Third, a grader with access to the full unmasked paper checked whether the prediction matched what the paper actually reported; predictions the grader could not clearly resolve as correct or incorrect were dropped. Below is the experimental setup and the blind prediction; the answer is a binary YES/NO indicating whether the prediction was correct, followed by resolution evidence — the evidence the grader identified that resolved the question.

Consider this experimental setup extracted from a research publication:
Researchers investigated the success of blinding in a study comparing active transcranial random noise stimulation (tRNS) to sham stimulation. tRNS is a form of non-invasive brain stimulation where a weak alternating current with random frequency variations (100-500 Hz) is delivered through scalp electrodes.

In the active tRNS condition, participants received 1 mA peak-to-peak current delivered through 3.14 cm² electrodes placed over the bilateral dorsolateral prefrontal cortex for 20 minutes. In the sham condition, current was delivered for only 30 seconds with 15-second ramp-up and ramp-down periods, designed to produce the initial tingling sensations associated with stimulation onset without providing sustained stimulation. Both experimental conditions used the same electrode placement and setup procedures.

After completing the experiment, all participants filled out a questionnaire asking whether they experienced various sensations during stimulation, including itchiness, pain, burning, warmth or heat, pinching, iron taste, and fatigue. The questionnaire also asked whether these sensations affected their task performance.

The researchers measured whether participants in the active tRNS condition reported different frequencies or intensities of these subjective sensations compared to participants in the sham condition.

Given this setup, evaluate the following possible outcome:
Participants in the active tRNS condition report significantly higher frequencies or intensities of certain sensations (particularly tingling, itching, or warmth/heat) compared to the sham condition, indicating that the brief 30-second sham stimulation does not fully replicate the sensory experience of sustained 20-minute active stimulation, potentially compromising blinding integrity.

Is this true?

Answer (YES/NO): NO